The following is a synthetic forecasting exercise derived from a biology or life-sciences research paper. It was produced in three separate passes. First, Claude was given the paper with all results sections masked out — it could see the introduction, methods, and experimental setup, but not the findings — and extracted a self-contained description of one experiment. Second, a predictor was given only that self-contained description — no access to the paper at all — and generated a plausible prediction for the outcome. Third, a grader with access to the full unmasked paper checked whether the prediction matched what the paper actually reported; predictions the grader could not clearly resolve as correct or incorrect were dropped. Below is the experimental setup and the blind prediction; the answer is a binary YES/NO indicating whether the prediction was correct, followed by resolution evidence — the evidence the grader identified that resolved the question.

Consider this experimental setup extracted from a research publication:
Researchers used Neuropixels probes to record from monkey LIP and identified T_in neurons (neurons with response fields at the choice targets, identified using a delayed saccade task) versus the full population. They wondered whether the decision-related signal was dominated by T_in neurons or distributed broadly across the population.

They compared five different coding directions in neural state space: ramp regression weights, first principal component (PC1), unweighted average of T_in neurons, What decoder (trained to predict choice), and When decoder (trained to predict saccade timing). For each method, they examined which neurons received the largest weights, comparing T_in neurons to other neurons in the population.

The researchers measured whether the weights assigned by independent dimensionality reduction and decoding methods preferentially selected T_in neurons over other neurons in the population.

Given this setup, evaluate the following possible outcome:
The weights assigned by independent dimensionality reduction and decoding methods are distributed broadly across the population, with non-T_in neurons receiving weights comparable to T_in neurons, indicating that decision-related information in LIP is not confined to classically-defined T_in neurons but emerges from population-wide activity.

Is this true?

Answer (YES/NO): NO